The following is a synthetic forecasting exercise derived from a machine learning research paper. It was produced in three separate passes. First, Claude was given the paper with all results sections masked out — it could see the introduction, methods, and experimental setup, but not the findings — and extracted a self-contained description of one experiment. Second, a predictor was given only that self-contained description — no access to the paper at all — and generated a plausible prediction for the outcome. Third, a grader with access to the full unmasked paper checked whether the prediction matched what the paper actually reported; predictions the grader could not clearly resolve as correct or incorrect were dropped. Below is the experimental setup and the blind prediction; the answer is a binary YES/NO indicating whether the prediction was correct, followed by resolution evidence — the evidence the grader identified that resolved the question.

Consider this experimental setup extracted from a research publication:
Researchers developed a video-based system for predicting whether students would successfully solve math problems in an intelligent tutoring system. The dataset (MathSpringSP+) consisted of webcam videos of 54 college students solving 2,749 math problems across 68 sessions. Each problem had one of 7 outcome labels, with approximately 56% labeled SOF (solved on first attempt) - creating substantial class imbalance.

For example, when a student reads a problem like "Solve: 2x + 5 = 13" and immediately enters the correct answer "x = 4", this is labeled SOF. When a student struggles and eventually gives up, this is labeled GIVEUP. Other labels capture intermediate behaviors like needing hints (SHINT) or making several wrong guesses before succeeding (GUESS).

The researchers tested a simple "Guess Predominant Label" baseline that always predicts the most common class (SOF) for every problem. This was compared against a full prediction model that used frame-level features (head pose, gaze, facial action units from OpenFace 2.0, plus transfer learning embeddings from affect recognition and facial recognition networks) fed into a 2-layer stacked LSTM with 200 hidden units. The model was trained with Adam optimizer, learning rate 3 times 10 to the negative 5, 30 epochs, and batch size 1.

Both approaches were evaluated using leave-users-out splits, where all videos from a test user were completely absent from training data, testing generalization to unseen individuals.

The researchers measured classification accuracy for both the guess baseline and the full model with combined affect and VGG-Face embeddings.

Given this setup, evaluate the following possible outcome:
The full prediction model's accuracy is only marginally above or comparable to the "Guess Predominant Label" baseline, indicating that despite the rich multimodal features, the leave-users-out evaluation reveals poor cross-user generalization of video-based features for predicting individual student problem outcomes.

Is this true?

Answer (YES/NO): YES